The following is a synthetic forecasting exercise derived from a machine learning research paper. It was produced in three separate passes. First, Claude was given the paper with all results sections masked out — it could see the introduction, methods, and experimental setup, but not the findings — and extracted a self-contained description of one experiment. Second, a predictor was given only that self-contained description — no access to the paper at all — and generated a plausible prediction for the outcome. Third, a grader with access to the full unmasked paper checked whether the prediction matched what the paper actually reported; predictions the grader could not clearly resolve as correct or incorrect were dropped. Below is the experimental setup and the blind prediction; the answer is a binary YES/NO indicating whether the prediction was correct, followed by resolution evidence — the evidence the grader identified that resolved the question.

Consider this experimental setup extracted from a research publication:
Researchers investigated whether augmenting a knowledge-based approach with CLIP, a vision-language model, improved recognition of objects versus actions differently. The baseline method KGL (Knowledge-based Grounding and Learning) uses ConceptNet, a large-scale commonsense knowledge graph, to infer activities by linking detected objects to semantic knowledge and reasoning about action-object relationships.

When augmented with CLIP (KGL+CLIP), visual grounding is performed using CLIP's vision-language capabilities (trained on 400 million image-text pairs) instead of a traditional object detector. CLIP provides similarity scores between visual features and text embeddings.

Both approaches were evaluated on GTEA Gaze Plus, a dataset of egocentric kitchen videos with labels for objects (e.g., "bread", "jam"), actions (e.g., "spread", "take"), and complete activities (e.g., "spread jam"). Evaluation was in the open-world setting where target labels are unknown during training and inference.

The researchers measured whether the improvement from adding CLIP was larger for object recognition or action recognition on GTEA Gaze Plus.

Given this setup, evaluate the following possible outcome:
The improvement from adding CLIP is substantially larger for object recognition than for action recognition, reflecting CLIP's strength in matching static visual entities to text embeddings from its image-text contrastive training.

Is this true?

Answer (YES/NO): YES